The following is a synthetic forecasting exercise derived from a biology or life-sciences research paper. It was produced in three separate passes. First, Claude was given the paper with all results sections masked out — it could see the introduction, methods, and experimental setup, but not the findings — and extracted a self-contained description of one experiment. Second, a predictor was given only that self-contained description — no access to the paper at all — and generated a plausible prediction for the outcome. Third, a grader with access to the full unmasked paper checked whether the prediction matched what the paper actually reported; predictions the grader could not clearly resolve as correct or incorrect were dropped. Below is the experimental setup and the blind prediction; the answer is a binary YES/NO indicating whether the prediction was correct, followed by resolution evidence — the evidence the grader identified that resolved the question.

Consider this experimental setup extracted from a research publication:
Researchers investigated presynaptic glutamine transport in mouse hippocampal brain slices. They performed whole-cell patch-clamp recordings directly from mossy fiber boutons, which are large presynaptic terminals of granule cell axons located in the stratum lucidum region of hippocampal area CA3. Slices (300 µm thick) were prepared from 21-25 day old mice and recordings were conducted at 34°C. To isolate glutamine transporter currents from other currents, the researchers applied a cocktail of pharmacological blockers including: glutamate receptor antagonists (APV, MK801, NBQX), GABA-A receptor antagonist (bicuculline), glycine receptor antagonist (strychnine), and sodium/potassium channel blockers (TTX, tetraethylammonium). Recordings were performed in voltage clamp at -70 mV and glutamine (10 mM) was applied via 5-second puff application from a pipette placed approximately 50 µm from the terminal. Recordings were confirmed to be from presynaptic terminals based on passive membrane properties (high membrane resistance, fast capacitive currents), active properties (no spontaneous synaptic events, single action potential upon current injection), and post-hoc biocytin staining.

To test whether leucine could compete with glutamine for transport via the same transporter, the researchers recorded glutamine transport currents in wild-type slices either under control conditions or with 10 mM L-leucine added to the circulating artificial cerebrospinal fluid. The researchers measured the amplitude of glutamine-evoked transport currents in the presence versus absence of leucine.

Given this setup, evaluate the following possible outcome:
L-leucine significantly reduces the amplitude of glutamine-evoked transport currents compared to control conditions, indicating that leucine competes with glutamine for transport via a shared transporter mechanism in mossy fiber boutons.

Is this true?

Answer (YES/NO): YES